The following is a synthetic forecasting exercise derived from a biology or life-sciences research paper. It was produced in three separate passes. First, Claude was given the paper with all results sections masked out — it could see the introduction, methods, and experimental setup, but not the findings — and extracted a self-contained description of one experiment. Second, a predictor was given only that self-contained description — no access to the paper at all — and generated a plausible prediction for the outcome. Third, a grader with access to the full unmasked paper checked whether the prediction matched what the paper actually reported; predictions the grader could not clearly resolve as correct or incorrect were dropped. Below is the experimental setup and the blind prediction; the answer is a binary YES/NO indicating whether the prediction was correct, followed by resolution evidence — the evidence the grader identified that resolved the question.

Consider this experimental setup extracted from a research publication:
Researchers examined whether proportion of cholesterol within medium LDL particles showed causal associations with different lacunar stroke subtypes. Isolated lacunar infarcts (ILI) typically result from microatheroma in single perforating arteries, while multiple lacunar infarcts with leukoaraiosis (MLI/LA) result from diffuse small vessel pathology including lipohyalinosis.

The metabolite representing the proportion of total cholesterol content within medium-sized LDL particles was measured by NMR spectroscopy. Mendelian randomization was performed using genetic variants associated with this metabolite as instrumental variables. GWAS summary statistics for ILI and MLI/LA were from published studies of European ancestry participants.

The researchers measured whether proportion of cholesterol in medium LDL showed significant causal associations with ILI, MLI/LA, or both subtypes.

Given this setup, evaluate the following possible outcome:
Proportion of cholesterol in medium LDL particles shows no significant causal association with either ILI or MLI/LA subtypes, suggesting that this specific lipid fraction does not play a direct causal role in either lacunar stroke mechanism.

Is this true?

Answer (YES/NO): NO